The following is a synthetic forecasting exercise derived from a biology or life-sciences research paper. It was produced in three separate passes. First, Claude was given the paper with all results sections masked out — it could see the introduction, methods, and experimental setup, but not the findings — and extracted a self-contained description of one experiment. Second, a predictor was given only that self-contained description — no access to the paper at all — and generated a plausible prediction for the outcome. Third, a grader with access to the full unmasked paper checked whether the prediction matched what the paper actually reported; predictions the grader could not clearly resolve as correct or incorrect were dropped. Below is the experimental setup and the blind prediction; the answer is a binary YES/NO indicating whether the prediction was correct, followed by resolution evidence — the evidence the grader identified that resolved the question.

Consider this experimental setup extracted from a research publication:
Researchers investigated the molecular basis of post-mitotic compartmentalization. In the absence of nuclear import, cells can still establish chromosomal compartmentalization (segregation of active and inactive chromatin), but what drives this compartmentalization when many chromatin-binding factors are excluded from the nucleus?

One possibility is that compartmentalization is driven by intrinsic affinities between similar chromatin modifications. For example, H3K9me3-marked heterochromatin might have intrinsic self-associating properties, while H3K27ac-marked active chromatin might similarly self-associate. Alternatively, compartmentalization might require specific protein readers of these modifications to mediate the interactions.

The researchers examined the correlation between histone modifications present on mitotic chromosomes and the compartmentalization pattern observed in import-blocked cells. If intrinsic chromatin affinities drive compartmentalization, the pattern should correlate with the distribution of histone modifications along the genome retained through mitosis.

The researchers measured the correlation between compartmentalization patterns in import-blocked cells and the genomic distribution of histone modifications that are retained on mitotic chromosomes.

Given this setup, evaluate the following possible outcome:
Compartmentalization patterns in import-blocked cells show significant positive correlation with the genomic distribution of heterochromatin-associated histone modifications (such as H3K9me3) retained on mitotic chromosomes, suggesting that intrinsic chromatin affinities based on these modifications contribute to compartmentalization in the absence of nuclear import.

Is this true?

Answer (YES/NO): NO